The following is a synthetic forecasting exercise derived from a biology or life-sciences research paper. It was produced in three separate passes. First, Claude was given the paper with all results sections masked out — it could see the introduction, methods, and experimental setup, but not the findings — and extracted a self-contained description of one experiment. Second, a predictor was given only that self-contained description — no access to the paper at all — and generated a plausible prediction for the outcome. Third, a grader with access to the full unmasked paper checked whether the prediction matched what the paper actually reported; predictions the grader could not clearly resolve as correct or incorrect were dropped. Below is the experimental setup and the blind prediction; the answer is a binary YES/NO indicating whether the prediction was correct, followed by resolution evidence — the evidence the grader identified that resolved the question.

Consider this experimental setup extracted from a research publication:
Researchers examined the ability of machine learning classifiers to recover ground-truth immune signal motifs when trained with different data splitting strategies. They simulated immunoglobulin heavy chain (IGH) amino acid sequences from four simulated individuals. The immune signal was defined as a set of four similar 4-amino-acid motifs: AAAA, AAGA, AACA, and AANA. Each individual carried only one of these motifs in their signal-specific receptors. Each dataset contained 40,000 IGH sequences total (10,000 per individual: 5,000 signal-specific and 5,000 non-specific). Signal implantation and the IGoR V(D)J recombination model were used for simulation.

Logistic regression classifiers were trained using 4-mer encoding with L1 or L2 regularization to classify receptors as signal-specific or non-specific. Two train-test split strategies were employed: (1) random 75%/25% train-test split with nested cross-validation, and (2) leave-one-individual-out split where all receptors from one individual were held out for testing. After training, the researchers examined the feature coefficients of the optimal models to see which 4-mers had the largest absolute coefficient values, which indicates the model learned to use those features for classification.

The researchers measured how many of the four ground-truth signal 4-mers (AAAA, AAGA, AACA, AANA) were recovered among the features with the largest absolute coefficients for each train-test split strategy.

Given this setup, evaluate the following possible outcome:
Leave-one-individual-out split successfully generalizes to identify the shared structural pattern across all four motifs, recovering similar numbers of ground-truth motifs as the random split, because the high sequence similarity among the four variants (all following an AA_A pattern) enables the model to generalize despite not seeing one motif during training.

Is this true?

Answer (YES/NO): NO